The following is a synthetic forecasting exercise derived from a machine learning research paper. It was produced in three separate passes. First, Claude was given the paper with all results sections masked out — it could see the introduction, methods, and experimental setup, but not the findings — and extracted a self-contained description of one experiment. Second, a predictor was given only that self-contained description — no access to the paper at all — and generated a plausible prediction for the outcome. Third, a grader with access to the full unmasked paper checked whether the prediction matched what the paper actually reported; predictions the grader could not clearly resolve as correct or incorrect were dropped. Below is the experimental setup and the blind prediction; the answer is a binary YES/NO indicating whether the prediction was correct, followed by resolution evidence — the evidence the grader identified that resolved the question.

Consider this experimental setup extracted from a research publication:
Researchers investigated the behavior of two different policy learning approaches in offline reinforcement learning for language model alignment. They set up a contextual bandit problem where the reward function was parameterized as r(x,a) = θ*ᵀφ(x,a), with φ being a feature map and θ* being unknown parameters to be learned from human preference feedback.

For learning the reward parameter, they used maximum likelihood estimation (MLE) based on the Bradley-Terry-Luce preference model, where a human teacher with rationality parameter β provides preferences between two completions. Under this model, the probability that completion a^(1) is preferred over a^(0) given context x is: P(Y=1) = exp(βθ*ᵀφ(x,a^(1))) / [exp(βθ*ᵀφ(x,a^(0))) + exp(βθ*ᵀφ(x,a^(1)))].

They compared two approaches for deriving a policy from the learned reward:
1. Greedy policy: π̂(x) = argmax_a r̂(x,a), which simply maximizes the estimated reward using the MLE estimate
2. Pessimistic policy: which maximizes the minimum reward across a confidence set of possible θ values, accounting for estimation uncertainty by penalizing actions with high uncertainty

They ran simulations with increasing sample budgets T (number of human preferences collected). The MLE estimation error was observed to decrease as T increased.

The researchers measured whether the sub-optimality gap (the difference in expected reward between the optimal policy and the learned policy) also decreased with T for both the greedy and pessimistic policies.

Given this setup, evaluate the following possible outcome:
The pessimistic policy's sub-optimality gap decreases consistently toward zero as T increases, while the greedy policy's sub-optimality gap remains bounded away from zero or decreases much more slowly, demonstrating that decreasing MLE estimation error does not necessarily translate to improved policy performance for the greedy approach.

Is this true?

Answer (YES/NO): YES